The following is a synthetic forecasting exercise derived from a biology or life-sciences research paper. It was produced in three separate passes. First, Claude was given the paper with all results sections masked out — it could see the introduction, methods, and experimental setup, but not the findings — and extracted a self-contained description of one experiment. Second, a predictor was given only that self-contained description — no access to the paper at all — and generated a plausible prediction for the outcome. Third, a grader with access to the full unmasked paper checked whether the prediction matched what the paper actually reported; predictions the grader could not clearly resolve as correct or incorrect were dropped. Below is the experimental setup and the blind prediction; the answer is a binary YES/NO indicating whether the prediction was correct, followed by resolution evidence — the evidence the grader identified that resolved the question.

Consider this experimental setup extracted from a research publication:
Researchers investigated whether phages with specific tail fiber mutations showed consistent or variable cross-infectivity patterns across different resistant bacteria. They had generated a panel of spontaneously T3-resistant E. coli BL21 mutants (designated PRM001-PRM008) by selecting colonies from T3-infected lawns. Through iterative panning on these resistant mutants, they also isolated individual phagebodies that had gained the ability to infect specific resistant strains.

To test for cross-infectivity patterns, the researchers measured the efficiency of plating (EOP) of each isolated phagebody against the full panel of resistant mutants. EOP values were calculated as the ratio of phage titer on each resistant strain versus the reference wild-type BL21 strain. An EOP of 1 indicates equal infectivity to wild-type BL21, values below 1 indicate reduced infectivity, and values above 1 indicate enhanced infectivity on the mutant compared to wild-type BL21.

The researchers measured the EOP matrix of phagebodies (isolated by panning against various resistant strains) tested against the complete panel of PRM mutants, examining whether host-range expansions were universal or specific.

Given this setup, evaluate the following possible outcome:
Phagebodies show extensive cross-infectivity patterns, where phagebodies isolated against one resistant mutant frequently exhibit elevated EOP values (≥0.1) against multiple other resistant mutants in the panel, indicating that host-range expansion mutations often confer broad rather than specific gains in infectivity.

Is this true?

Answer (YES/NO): YES